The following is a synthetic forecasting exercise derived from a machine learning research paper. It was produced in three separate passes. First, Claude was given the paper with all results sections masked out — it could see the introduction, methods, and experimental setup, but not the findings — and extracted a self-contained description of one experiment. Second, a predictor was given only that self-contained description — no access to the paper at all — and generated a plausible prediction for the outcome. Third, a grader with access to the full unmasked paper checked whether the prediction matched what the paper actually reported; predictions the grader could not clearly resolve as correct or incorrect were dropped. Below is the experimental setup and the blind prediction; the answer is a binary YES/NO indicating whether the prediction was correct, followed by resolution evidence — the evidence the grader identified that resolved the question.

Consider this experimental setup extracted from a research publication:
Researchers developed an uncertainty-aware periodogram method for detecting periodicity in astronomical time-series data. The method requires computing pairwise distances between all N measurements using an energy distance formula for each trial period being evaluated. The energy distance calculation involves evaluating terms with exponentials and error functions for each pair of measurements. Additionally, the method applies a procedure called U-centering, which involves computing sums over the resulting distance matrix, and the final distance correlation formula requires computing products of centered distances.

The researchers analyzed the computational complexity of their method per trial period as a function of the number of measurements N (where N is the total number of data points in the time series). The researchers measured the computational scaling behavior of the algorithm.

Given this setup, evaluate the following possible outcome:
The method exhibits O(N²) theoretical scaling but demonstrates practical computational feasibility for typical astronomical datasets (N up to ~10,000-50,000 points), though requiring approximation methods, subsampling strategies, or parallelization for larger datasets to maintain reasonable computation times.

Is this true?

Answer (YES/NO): NO